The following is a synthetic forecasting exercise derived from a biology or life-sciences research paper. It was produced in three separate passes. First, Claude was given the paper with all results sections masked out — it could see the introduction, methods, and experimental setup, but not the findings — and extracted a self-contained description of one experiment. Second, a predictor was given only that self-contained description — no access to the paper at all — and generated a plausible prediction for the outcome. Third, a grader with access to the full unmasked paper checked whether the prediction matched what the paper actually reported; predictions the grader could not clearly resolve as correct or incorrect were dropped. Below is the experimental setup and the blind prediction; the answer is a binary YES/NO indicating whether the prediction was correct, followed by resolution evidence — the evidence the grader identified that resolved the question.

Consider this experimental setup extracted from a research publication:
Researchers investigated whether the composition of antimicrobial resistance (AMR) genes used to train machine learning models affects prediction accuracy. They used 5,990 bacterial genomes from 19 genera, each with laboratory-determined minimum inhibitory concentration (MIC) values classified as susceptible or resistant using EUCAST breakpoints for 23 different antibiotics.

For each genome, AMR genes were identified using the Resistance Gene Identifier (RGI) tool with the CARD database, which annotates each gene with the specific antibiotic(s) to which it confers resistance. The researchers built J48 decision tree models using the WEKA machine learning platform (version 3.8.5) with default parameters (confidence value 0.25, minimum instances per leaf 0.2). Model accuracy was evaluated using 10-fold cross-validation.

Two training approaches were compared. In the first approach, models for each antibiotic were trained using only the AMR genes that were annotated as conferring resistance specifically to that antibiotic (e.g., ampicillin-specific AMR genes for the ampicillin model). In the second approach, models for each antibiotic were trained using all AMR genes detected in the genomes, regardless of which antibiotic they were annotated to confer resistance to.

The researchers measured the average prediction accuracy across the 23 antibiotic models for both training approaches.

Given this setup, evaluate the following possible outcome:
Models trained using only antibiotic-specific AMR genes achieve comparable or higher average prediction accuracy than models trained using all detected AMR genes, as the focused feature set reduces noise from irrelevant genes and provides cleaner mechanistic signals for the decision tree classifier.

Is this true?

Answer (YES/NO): NO